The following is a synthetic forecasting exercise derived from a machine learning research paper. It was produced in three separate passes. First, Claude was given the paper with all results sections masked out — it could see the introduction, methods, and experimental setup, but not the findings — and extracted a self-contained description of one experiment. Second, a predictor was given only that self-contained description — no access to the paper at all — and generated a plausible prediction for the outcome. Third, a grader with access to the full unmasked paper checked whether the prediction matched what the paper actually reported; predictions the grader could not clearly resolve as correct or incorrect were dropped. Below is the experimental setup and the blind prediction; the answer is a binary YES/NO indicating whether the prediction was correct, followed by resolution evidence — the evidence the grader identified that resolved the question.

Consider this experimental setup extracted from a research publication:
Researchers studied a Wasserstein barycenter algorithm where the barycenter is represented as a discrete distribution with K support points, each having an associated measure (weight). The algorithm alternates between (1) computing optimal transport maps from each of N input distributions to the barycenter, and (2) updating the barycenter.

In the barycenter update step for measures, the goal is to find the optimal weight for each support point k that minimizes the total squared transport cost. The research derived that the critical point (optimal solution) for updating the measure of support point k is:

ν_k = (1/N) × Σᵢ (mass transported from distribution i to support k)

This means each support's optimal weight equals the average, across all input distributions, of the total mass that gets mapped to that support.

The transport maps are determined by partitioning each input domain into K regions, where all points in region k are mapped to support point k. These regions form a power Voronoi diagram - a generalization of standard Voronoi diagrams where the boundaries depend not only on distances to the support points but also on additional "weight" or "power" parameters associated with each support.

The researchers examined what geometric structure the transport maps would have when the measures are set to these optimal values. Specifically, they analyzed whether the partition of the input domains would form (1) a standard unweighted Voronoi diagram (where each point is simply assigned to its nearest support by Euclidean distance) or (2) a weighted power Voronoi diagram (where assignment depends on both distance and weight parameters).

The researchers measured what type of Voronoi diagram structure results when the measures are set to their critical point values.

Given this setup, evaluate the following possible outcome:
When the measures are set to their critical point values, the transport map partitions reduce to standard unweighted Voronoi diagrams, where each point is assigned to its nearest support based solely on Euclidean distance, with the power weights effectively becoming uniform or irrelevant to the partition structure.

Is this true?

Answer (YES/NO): YES